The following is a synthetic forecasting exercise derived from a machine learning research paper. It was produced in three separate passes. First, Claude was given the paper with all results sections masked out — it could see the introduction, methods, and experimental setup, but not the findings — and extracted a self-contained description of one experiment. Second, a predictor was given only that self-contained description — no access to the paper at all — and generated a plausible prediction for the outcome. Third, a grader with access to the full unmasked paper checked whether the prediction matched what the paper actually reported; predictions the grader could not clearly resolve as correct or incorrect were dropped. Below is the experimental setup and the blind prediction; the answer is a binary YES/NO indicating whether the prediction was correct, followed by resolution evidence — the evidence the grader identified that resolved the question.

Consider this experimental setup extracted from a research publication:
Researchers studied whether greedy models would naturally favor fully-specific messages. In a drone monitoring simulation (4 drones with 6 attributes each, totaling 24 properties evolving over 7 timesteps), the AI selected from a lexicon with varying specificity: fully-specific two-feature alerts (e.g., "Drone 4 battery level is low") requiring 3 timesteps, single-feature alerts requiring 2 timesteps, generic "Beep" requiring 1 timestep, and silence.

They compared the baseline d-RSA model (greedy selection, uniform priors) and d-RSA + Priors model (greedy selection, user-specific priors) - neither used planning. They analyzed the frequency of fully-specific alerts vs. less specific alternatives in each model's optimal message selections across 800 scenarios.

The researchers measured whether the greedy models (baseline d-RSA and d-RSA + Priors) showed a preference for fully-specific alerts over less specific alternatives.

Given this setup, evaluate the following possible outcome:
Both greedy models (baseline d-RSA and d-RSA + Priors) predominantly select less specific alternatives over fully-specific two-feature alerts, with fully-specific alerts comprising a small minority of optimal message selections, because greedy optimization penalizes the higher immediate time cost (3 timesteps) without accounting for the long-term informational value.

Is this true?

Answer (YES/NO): NO